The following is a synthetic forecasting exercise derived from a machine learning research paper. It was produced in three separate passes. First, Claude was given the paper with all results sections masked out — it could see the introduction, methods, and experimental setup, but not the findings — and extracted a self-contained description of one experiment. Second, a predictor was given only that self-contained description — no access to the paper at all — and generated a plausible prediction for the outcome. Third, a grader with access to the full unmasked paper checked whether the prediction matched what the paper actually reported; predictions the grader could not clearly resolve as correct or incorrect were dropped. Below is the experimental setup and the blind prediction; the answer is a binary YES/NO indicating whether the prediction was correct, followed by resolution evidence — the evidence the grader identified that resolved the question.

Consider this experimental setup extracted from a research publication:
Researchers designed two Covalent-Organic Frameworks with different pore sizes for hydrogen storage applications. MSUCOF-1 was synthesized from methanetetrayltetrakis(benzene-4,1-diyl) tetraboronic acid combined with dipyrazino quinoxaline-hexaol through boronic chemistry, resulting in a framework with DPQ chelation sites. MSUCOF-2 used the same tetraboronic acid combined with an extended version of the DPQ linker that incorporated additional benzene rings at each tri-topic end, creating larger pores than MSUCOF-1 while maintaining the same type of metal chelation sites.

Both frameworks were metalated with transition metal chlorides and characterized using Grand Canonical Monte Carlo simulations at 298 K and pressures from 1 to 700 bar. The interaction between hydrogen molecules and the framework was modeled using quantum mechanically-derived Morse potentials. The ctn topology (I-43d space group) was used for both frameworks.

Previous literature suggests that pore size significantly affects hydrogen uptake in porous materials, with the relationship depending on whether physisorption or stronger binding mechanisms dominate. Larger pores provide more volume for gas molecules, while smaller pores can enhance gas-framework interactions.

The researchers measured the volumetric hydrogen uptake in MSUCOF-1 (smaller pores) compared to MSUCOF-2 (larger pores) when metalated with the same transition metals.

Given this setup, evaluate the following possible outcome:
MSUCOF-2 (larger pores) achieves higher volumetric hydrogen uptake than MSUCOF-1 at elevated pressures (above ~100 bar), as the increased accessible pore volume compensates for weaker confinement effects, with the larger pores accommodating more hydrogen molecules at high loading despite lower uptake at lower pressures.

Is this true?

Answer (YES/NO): NO